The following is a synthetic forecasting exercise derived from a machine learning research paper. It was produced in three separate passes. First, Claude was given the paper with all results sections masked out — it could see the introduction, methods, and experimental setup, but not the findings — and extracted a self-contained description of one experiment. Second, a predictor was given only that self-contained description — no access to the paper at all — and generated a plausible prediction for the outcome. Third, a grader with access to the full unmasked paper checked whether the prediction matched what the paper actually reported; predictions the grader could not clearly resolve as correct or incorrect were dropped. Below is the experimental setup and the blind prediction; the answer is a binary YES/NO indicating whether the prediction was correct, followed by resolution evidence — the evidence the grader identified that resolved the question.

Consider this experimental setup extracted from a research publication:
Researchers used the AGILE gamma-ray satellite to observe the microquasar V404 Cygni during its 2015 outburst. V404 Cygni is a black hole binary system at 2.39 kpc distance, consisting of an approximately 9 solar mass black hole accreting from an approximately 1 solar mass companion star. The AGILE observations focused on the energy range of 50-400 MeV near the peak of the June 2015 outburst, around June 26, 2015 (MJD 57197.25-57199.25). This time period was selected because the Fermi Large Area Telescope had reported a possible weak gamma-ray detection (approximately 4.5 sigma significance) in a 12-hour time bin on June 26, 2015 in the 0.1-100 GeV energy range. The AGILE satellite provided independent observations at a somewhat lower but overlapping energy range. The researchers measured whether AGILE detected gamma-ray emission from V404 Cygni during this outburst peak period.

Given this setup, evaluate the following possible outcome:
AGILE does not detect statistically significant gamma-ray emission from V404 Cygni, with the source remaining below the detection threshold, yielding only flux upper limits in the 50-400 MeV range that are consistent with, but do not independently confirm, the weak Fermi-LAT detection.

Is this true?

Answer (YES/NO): NO